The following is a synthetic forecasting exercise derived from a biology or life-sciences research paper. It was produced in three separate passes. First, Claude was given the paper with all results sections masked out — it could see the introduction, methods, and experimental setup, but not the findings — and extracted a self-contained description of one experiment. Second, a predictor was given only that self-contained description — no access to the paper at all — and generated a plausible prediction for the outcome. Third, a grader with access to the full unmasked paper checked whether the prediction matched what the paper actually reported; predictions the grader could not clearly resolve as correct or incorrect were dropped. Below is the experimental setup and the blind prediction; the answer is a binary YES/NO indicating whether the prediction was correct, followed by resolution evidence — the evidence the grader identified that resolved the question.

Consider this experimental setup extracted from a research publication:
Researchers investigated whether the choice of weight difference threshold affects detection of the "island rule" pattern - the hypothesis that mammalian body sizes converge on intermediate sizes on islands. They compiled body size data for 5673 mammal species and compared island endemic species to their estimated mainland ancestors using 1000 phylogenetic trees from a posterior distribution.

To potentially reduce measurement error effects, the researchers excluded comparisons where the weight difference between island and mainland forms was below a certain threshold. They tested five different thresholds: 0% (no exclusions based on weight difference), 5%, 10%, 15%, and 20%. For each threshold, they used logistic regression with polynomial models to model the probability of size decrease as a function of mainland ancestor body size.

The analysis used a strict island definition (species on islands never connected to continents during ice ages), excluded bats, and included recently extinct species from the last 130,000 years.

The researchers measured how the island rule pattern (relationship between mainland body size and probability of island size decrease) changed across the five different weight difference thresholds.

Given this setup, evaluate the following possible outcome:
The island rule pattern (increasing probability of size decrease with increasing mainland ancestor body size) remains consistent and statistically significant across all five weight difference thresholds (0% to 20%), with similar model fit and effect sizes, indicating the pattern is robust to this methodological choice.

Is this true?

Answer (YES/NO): YES